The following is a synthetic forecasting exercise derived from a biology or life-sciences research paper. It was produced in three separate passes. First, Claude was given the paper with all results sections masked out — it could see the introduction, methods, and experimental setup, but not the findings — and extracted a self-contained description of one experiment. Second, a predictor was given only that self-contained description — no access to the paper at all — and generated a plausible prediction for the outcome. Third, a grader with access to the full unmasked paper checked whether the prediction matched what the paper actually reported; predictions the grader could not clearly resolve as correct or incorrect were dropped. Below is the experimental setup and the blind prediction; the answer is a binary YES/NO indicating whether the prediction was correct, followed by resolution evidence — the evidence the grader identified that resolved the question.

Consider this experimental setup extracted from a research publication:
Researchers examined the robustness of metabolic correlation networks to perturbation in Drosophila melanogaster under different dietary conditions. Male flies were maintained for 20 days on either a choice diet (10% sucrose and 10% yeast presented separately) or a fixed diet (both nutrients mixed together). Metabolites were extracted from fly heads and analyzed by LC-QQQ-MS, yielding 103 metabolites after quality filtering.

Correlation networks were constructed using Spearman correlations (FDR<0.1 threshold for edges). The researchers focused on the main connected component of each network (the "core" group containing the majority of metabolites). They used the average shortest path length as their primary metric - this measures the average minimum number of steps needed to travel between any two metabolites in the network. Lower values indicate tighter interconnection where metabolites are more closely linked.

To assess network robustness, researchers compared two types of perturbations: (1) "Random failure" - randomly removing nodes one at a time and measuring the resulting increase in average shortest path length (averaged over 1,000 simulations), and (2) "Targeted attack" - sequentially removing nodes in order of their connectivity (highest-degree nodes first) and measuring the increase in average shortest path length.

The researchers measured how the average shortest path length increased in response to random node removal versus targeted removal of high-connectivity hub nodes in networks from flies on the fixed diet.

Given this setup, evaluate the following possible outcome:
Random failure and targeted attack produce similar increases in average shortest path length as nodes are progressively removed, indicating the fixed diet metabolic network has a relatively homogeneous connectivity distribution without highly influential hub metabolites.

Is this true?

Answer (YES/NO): NO